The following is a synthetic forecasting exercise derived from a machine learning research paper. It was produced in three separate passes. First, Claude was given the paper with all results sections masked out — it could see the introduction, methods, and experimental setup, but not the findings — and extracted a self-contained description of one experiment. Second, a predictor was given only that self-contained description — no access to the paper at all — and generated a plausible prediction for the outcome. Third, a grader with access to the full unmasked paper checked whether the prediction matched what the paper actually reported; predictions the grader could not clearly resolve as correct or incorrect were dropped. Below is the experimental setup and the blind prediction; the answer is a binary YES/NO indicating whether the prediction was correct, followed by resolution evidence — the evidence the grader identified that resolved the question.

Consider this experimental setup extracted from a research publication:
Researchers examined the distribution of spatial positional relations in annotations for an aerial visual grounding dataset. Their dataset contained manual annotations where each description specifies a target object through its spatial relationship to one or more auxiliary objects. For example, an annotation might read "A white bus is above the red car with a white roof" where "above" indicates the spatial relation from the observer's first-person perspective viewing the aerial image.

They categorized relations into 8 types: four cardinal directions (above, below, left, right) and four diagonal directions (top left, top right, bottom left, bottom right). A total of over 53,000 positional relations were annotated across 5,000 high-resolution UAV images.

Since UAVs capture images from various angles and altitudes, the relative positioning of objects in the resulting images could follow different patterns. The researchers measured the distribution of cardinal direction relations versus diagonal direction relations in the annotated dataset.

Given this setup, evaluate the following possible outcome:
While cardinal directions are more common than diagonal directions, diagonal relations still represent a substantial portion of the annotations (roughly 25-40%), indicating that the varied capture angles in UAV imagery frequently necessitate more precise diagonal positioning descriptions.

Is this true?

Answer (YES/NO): NO